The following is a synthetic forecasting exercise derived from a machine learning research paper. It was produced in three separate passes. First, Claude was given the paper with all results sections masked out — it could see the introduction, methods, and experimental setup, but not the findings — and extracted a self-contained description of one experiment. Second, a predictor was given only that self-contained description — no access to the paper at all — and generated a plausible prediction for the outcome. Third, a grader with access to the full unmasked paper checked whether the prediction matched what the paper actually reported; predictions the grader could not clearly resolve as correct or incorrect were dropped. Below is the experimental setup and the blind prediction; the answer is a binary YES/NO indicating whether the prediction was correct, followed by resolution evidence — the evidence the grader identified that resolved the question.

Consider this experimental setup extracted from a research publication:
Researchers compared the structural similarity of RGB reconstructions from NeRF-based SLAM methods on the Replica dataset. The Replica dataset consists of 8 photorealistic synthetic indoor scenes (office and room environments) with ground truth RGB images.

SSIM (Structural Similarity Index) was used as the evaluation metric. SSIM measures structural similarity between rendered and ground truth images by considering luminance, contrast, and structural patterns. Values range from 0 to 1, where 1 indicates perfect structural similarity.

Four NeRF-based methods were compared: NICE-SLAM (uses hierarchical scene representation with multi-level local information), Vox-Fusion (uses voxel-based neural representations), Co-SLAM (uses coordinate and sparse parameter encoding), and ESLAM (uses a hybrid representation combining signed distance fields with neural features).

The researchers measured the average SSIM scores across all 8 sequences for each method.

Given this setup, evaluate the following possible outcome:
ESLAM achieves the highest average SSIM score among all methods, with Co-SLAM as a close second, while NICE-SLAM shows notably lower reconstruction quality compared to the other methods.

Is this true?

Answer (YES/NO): NO